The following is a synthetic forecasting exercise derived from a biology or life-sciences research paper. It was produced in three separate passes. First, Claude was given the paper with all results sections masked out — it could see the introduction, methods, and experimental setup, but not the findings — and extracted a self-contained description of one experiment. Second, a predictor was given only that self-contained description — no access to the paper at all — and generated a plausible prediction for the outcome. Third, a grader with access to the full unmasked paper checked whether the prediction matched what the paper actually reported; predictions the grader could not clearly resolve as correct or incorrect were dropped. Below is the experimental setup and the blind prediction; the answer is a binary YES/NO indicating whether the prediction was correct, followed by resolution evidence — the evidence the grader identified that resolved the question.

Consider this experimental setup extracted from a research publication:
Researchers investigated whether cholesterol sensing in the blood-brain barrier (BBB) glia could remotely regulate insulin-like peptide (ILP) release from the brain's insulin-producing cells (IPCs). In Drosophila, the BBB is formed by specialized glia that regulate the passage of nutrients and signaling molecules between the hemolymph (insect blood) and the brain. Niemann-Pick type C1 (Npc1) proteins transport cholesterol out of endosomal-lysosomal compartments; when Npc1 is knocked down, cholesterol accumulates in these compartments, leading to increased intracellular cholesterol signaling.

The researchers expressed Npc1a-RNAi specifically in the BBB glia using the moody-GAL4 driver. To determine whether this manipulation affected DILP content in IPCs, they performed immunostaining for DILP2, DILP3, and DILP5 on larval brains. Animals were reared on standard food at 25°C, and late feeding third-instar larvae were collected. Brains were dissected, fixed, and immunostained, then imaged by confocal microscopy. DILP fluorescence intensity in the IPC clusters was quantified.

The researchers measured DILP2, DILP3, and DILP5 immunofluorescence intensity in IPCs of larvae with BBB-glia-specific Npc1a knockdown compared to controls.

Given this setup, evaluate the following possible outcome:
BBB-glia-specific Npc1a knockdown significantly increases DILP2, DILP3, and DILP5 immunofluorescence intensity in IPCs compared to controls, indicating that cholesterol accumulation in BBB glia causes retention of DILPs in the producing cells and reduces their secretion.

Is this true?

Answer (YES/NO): NO